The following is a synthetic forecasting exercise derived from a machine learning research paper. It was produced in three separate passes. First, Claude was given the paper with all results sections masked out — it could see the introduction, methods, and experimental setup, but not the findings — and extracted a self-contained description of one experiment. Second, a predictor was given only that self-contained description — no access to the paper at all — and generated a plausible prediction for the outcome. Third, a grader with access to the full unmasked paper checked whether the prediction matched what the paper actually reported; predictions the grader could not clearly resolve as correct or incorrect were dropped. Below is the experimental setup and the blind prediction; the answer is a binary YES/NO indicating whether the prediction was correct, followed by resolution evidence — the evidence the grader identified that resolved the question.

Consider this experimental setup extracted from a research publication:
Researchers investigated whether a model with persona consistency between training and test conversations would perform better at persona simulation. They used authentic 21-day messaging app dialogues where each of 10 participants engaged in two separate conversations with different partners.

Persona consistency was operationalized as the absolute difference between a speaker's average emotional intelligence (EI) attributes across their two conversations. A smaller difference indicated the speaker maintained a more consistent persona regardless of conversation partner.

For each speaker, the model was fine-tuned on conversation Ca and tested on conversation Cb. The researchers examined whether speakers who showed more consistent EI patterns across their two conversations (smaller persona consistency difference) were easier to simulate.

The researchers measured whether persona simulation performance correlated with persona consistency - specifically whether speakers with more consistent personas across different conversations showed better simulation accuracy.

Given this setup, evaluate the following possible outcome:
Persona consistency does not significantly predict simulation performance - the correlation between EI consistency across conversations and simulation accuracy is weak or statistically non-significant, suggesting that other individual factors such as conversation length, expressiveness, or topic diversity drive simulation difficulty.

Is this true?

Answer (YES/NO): NO